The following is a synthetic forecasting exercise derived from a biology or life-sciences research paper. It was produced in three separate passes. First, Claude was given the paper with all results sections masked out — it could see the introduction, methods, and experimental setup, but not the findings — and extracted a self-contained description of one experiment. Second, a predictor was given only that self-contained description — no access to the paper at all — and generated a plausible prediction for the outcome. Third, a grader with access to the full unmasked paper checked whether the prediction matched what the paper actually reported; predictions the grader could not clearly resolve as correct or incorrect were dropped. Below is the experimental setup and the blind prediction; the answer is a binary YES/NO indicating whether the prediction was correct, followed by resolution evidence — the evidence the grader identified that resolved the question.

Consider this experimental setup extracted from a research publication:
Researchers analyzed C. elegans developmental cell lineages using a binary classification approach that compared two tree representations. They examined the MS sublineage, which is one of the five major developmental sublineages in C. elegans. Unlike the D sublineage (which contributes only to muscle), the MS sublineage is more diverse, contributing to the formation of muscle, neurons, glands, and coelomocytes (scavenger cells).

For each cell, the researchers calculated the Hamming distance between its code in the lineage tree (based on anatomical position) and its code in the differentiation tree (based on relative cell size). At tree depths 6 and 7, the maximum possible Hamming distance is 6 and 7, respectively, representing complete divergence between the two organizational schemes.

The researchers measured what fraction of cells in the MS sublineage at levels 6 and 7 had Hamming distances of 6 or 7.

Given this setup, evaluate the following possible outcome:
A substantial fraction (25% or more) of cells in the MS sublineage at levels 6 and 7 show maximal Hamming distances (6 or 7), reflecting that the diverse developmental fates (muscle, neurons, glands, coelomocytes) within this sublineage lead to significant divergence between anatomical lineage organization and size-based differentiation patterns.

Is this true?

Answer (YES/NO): YES